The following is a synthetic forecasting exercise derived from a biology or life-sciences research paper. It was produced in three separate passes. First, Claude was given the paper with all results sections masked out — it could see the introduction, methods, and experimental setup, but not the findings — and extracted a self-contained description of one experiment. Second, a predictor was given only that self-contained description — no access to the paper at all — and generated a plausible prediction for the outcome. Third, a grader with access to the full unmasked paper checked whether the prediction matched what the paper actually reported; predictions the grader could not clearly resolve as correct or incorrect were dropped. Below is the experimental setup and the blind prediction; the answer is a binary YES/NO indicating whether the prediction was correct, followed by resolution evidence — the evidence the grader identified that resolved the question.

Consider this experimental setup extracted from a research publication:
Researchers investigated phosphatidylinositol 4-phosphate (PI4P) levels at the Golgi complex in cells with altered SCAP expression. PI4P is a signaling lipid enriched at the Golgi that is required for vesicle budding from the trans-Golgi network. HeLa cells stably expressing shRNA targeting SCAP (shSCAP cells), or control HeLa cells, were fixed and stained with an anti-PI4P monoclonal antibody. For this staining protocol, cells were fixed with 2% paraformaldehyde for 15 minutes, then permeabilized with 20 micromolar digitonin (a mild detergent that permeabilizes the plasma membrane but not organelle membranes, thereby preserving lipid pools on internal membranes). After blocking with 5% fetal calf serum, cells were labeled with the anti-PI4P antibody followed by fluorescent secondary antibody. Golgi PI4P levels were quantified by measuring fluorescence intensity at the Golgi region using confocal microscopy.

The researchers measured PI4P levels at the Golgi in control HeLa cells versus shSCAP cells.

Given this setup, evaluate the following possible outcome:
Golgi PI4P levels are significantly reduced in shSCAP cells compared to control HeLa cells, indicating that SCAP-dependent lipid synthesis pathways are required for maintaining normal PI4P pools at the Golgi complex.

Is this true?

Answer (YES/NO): NO